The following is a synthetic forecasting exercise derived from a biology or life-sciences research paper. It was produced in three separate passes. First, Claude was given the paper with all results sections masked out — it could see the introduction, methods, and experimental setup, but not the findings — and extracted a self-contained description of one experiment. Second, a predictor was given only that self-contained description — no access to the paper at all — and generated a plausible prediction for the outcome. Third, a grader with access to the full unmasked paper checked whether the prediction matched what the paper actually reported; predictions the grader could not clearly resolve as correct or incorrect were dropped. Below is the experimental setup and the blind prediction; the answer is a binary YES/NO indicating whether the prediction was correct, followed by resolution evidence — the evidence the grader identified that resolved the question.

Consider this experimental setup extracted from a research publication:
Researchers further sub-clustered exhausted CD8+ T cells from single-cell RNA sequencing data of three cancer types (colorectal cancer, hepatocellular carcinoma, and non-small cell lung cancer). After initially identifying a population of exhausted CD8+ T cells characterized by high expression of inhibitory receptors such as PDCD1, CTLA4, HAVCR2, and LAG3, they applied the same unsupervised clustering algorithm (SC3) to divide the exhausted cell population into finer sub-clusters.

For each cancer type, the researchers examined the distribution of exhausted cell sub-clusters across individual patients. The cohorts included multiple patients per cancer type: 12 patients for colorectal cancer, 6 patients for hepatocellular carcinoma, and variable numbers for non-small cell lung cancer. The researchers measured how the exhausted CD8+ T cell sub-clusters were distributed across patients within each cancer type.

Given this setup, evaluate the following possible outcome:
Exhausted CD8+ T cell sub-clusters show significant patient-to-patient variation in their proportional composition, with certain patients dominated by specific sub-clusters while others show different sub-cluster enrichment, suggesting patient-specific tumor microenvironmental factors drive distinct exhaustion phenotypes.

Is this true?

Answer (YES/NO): YES